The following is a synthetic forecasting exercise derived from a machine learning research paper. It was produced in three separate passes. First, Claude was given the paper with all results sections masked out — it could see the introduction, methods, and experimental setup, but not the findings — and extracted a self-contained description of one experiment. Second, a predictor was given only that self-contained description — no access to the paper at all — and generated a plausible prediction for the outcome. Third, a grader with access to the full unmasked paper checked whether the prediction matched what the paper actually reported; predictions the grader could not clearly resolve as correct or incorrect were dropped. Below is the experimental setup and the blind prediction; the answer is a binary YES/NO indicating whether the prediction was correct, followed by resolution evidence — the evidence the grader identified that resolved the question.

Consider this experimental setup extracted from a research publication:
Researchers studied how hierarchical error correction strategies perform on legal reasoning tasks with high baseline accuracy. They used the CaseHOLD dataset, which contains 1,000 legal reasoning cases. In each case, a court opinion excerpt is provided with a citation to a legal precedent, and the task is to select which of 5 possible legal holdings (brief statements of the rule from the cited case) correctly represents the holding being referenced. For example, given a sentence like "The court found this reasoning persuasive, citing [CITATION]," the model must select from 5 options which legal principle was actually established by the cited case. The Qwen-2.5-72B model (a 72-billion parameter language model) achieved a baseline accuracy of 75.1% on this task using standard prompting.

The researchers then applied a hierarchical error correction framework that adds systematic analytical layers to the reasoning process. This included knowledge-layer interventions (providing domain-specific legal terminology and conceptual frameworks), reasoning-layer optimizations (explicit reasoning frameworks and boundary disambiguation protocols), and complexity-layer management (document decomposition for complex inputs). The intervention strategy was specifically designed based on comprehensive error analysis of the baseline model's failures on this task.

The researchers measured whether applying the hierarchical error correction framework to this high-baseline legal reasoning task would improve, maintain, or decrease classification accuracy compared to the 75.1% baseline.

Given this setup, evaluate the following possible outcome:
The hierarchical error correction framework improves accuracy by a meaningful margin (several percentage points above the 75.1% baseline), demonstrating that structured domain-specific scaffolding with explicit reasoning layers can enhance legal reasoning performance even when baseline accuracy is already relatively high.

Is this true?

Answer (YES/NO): NO